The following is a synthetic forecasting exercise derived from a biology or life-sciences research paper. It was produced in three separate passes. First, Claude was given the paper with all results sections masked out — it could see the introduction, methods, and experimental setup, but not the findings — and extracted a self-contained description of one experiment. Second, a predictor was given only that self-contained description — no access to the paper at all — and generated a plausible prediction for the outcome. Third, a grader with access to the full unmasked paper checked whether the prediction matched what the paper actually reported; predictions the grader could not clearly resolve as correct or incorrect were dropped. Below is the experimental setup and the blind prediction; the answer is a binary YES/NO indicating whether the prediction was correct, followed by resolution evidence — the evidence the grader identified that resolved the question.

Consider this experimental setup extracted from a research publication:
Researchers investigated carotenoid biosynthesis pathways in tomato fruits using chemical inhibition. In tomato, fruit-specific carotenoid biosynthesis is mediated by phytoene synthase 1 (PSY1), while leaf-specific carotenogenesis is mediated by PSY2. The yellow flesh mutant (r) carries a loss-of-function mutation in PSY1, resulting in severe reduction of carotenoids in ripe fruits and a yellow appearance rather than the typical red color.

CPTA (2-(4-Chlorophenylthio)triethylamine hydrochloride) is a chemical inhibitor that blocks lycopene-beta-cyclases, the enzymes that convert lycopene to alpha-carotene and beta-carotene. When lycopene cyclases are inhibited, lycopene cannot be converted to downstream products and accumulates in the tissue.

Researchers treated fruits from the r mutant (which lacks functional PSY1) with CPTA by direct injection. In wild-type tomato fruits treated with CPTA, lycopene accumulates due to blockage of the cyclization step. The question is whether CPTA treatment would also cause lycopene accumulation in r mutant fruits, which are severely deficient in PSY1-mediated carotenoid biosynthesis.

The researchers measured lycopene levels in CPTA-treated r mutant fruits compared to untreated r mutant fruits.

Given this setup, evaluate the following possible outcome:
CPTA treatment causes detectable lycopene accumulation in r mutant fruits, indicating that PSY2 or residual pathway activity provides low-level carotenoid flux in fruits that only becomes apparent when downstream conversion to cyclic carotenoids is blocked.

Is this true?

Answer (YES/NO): YES